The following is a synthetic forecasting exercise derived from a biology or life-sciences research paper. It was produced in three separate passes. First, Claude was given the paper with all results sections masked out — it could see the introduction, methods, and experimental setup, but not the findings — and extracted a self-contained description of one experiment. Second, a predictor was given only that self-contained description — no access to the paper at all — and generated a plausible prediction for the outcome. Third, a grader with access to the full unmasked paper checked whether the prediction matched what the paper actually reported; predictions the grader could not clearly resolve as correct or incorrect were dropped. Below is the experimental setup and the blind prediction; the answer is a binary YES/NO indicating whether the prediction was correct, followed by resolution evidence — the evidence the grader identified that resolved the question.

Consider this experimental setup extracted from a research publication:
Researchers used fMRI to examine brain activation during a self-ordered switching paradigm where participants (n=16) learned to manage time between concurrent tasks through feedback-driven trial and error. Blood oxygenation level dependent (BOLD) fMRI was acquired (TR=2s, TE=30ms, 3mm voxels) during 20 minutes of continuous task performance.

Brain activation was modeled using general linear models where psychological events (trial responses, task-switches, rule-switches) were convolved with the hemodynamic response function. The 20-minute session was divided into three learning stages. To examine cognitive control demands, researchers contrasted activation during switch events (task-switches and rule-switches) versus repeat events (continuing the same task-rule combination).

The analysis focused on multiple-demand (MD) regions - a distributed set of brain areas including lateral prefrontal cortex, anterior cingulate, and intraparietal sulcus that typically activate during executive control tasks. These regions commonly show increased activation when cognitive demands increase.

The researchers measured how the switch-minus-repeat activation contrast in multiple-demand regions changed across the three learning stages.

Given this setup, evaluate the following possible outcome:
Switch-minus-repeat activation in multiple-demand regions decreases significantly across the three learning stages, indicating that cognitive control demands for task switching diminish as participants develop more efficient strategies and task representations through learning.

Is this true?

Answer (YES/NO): NO